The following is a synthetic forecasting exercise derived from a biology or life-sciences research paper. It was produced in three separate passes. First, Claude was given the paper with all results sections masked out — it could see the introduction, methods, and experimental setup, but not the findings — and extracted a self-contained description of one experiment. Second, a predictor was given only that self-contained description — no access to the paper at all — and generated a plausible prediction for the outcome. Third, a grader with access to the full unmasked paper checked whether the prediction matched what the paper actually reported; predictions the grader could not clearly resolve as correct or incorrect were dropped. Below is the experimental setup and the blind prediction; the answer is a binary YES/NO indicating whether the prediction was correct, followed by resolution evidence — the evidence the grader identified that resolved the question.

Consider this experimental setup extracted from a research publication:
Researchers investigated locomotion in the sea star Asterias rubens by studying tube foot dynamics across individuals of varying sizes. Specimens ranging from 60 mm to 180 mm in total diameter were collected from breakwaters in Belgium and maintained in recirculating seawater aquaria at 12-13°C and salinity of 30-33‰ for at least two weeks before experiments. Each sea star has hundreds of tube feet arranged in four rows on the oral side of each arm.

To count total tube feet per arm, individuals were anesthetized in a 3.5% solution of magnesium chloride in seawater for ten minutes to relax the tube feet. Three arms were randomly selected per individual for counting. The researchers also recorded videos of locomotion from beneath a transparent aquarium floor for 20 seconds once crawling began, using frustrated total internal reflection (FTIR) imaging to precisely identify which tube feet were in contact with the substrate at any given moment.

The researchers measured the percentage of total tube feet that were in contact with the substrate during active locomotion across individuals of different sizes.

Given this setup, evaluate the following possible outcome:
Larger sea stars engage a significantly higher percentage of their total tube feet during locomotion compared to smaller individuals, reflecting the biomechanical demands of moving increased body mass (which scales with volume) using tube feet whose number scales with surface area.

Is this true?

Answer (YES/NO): NO